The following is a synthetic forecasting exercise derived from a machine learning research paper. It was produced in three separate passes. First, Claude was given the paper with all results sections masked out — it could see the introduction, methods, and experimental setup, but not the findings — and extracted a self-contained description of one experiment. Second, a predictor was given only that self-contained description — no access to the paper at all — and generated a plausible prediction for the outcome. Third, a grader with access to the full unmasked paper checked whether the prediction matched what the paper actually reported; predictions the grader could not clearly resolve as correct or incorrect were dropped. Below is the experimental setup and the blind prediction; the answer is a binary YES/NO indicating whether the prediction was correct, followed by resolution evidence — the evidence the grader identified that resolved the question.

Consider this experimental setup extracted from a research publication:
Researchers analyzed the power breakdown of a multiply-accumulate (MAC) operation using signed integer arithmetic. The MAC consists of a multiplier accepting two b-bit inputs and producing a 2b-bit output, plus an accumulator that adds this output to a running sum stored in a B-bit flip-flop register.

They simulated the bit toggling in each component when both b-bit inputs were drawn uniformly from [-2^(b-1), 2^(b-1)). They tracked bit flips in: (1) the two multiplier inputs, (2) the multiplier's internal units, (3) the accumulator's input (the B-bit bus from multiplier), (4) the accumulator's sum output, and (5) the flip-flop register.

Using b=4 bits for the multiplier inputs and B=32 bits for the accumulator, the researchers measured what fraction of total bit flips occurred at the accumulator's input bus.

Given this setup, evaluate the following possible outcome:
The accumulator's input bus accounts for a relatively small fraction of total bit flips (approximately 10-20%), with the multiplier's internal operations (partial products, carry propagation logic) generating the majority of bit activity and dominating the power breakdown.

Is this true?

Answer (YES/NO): NO